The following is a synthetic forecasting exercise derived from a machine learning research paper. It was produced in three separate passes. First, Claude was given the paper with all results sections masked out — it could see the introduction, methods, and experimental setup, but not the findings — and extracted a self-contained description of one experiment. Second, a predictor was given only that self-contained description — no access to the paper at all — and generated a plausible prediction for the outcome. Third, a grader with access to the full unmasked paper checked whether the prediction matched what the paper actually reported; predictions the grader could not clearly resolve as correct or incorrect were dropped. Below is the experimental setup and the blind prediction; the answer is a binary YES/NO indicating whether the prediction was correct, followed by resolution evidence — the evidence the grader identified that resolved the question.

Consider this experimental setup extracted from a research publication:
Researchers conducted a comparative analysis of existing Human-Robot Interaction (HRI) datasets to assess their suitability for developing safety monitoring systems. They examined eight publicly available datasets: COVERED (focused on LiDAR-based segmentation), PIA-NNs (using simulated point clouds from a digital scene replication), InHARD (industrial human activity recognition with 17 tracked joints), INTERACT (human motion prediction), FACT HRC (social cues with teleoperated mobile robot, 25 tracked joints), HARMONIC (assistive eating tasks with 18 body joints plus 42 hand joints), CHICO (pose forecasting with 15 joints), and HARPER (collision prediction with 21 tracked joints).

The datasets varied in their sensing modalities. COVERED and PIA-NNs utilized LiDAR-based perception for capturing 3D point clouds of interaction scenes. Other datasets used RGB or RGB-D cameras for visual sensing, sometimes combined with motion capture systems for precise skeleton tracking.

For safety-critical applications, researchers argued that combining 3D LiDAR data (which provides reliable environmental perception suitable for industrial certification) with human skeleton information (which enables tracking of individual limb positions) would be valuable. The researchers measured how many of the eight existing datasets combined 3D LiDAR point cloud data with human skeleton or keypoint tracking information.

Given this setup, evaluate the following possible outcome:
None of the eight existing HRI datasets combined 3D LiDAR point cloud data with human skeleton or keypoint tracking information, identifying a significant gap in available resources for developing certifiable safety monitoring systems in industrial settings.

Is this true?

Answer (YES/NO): YES